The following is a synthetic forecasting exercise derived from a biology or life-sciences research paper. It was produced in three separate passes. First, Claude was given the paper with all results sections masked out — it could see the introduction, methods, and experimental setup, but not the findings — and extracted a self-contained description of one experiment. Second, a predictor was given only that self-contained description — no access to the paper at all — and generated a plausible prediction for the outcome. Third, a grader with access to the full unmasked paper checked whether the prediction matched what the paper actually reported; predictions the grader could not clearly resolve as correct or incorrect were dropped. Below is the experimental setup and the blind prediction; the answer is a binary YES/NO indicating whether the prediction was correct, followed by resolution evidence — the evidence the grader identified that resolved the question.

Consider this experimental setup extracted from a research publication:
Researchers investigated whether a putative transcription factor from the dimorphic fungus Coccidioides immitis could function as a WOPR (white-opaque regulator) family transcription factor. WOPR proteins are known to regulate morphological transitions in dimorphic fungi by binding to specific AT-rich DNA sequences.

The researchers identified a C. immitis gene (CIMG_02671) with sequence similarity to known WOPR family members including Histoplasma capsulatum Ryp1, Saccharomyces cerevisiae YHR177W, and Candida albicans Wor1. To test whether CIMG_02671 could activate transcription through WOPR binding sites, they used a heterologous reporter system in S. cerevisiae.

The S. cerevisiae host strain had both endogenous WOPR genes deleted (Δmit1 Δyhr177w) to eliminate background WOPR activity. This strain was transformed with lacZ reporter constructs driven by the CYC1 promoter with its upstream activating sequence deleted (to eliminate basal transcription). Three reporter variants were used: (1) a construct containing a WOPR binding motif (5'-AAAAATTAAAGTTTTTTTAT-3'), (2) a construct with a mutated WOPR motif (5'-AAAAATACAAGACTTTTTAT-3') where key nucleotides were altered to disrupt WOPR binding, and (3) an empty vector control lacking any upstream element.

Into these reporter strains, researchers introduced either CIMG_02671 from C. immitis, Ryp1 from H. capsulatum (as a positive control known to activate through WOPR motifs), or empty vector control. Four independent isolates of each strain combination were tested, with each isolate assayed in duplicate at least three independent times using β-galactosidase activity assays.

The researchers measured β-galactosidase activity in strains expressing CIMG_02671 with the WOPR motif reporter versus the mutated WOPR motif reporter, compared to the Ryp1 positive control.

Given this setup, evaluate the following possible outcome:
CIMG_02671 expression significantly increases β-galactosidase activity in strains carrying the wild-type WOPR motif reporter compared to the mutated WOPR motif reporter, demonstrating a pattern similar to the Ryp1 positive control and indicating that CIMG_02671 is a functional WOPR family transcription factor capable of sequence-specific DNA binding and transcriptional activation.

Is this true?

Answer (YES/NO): YES